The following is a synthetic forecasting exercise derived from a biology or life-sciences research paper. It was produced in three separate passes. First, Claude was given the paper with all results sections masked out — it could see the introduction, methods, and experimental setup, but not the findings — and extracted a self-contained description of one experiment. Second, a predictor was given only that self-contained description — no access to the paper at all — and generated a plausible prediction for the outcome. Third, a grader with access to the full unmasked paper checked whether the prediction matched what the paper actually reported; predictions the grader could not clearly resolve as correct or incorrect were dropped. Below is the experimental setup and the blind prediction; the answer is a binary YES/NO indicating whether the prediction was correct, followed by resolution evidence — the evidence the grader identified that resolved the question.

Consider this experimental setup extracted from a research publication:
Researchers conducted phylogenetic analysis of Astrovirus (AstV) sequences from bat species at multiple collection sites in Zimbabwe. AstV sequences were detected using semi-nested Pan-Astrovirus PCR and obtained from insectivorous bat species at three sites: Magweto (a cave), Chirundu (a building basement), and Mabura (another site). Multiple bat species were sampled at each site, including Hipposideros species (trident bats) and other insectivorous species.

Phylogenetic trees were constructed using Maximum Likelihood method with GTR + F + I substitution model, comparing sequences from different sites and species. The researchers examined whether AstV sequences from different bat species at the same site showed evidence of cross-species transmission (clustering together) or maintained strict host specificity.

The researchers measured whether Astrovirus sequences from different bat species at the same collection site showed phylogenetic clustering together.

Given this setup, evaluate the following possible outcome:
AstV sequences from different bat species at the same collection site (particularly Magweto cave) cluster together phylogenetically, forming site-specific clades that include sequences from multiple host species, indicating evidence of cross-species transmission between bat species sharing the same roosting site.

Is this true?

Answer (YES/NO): NO